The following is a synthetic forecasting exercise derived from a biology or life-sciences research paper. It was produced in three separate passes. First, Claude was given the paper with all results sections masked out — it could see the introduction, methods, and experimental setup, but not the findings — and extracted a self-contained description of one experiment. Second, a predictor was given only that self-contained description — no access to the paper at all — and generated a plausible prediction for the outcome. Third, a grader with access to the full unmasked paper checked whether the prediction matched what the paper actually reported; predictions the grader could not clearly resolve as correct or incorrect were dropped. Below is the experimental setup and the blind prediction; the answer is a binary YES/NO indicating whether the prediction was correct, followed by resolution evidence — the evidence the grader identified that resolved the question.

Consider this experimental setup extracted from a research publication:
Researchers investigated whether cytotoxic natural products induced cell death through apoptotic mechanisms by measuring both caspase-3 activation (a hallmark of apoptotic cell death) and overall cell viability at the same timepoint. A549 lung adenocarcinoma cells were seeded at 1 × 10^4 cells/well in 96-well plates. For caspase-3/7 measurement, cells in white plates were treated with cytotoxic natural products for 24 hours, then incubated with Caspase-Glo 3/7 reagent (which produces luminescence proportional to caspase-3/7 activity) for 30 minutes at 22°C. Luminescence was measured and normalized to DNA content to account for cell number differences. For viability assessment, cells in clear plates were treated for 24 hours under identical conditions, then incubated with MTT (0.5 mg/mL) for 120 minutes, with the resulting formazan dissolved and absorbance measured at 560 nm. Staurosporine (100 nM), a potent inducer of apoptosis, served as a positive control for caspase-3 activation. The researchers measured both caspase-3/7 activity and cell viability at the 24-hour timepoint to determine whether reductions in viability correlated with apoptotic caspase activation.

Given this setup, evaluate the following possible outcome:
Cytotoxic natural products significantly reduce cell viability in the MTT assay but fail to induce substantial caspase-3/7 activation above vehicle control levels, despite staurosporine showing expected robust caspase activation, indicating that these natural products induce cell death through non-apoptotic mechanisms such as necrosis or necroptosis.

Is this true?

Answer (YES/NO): NO